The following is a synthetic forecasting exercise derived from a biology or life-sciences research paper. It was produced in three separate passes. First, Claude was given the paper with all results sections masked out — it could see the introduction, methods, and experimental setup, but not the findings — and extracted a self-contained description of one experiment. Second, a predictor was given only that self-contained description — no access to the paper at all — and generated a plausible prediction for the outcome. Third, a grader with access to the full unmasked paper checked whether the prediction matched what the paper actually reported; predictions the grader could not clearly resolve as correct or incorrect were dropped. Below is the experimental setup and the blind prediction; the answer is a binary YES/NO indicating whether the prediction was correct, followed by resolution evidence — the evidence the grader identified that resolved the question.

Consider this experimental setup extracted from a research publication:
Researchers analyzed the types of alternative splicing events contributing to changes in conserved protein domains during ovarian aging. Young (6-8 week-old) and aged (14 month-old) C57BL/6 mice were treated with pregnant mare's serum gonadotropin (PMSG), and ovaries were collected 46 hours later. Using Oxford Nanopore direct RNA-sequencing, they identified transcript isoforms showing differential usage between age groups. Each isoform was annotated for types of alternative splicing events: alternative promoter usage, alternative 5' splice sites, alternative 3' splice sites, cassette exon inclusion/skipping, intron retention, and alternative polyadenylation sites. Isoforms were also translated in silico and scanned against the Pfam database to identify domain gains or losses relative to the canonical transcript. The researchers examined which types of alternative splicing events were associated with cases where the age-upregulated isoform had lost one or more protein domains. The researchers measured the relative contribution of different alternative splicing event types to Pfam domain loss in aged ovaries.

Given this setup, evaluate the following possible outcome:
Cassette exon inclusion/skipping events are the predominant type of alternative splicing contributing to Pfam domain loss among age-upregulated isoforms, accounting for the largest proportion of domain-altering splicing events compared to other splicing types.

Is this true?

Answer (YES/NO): NO